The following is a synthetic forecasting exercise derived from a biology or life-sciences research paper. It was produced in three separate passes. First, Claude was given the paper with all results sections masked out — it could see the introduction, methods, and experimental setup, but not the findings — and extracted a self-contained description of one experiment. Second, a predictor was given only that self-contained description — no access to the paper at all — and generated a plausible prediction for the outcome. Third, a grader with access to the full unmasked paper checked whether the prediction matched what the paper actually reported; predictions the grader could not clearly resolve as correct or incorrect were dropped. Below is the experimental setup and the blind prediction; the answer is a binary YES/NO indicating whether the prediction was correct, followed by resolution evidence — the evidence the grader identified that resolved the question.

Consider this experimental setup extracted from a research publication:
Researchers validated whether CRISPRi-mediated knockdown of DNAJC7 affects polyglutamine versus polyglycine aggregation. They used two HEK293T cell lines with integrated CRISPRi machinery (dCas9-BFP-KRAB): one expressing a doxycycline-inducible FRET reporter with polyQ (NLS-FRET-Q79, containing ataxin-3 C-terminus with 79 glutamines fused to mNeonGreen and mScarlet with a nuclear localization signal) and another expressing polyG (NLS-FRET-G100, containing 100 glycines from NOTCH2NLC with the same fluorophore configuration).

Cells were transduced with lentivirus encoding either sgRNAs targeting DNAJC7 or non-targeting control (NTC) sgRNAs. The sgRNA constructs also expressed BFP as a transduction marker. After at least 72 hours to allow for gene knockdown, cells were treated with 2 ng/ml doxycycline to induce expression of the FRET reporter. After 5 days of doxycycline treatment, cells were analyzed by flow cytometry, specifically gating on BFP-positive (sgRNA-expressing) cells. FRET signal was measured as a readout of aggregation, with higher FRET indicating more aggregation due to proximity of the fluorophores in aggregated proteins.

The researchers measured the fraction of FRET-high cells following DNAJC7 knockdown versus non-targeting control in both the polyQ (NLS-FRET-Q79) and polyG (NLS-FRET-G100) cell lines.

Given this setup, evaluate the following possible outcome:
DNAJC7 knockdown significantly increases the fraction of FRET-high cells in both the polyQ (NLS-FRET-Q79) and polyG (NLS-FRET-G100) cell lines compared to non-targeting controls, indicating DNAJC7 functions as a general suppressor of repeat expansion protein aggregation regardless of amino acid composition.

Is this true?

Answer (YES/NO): NO